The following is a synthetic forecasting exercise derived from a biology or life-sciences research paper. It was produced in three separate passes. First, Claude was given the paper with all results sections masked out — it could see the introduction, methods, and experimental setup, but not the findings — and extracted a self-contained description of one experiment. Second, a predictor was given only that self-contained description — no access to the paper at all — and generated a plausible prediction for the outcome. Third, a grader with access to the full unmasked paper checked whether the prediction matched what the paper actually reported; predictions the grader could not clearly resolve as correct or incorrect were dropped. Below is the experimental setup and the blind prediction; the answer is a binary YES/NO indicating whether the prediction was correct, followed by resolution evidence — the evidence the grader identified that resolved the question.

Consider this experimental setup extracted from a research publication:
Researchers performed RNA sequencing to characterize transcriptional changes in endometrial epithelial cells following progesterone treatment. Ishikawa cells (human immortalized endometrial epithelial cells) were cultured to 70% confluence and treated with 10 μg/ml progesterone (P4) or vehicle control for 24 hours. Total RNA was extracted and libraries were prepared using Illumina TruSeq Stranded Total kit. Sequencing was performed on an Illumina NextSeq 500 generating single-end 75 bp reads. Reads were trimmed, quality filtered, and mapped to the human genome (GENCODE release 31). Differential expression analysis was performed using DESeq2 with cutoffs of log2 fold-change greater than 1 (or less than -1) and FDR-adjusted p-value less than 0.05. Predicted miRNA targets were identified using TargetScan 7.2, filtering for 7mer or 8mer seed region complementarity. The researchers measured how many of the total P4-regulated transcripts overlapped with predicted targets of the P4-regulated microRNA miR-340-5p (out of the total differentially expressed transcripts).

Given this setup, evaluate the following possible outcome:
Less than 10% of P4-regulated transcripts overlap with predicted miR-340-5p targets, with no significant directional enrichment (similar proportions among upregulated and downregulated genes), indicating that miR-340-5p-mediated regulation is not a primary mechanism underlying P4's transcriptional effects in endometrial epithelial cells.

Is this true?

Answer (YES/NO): NO